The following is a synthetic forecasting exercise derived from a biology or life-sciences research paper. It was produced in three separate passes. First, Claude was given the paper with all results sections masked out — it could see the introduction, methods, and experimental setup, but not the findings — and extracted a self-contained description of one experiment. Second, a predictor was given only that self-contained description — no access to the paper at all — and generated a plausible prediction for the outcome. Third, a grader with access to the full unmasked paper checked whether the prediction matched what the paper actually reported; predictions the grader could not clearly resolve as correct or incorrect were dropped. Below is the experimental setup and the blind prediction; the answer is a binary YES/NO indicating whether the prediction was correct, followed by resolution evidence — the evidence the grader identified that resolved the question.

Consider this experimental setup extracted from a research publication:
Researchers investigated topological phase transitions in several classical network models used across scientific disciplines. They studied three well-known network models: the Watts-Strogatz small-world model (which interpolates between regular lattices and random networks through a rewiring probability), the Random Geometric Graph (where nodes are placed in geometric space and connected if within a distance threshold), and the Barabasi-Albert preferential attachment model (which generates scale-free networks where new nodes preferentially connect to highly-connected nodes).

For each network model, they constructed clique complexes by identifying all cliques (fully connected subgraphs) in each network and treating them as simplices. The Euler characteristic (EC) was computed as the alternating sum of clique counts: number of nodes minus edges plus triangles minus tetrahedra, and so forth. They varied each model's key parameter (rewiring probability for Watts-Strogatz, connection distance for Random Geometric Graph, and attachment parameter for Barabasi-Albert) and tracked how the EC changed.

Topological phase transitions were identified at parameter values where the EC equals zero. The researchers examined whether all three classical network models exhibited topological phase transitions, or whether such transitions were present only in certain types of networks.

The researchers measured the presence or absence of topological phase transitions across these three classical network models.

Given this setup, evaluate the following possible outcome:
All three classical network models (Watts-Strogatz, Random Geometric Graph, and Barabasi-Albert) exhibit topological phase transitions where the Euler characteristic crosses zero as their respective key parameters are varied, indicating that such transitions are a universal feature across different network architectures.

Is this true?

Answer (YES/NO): YES